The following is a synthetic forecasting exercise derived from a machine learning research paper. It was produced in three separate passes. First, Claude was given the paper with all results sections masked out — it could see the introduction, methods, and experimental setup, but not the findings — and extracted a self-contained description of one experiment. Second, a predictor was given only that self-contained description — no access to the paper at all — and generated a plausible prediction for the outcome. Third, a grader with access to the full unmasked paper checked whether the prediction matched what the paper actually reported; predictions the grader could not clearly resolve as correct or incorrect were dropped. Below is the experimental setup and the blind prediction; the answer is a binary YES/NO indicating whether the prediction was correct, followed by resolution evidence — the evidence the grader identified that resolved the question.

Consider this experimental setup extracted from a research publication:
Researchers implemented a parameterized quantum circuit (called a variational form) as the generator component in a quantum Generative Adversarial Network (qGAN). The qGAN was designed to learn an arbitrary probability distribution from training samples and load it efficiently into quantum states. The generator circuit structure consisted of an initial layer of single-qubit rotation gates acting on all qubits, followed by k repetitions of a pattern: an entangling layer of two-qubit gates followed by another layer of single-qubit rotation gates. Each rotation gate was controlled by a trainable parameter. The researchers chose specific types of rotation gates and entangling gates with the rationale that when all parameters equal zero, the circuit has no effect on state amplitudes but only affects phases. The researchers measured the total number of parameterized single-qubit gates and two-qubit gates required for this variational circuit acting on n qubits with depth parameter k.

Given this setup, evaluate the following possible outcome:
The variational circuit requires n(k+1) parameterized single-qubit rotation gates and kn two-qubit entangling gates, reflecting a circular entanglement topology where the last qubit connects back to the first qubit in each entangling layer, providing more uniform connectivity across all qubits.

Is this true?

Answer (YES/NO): YES